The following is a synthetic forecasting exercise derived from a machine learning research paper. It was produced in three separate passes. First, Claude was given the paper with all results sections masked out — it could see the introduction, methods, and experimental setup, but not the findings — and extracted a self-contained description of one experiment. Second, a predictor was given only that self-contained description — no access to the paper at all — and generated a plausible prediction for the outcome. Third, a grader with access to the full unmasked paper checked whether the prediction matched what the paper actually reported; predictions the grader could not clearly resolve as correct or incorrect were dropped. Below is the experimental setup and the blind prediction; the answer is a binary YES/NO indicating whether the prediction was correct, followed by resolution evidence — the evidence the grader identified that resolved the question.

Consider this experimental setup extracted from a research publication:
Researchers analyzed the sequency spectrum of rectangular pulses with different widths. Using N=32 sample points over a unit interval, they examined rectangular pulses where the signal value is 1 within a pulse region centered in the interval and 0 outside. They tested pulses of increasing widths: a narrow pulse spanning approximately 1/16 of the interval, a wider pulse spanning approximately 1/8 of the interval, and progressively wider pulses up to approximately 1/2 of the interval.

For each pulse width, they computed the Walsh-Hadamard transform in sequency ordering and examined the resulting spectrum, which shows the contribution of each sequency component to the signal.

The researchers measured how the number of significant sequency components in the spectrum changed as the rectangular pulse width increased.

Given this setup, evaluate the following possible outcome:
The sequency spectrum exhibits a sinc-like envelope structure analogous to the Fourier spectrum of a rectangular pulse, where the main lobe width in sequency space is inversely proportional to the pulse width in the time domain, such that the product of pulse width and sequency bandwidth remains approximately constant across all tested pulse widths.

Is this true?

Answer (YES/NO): NO